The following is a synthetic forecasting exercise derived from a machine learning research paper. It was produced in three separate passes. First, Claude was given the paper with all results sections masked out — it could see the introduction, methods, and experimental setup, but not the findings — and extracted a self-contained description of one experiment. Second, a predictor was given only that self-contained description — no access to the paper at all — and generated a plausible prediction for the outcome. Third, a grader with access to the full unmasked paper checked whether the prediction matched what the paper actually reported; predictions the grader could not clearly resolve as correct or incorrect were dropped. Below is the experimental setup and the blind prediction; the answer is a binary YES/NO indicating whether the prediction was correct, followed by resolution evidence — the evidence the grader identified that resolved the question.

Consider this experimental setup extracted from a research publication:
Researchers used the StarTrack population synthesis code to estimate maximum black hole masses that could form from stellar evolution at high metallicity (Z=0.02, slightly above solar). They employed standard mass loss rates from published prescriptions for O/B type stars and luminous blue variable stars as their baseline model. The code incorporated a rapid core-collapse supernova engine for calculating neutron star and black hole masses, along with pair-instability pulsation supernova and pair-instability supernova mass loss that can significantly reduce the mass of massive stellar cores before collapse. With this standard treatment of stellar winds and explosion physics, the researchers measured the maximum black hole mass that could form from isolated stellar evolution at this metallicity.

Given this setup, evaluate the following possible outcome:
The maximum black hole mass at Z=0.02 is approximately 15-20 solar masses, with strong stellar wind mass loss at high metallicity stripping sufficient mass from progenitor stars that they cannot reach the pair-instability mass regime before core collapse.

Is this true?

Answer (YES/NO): NO